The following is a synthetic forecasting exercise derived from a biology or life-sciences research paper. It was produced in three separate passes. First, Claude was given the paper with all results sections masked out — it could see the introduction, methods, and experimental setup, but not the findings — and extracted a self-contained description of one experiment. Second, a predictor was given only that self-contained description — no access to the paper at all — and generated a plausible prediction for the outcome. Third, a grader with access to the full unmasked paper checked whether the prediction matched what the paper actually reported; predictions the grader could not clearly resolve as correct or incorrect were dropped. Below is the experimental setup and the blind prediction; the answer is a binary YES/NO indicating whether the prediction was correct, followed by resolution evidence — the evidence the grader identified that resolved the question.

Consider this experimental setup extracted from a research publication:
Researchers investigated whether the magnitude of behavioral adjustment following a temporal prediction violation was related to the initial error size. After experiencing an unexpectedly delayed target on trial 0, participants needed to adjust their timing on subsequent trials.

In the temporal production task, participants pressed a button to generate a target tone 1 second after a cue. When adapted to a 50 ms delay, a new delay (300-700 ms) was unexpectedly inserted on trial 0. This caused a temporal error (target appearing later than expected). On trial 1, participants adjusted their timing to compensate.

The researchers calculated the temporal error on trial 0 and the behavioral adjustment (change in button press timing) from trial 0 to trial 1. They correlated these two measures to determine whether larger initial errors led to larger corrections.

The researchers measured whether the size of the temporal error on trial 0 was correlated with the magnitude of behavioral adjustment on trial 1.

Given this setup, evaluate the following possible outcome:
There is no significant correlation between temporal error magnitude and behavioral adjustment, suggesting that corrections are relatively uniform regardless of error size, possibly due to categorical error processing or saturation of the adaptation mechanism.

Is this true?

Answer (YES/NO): NO